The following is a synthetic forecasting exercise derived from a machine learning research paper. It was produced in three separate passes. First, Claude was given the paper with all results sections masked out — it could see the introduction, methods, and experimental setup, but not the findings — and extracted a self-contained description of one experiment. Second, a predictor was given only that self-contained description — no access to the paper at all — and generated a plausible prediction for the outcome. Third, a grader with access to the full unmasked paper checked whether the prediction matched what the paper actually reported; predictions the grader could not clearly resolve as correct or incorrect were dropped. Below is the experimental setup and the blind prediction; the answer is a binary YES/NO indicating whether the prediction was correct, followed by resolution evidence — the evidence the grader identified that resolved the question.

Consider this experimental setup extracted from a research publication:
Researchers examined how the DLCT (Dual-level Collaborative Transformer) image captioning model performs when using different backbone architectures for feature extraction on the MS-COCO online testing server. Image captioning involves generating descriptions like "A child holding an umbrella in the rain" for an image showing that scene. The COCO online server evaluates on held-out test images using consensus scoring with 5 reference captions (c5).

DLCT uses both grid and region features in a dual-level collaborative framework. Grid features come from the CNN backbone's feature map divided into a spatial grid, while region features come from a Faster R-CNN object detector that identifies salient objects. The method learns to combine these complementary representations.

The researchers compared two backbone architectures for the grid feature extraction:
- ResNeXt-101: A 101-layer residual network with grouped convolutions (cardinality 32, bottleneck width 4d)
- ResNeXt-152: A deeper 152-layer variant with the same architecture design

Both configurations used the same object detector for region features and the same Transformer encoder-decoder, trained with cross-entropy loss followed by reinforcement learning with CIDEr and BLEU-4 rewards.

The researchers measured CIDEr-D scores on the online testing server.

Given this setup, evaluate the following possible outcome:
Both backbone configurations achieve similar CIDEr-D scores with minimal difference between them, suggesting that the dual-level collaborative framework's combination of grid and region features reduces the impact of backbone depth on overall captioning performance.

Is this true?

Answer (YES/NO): NO